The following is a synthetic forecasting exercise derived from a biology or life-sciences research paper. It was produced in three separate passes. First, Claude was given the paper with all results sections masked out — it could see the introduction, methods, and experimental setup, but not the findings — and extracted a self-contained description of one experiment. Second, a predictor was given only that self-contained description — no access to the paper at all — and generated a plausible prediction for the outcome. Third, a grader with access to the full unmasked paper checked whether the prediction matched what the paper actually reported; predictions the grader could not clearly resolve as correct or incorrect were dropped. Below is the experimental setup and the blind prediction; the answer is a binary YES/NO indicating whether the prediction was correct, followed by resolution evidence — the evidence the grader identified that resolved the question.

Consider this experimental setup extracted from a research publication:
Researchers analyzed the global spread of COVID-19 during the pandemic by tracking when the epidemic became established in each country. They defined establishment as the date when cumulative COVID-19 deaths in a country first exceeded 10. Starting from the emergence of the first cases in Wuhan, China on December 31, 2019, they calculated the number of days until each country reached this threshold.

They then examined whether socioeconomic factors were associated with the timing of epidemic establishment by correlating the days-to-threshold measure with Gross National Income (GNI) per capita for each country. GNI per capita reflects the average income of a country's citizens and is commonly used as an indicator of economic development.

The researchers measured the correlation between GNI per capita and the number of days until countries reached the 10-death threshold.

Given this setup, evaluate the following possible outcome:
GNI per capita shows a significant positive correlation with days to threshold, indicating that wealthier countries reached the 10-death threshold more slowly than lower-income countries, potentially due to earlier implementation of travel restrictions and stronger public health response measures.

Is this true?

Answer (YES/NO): NO